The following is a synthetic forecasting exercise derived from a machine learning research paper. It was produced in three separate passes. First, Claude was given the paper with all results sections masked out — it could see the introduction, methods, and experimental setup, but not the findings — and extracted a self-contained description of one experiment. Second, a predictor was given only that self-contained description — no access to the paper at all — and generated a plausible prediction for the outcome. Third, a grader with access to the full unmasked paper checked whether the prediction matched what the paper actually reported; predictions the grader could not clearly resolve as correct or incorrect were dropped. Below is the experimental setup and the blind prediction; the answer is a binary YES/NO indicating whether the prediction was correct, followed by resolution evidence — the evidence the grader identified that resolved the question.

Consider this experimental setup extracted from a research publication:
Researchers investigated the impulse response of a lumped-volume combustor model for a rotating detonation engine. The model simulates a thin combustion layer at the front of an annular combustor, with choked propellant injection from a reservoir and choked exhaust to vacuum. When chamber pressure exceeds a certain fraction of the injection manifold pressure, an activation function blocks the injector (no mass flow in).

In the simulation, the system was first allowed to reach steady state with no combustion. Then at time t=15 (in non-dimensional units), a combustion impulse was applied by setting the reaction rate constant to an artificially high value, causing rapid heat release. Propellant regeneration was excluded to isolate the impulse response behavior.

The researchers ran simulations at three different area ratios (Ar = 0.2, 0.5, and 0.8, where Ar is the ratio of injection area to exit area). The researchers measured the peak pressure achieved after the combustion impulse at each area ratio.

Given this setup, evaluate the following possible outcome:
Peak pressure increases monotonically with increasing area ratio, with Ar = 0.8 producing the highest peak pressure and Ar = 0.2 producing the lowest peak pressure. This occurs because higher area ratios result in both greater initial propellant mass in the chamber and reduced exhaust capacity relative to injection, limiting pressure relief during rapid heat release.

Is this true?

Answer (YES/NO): YES